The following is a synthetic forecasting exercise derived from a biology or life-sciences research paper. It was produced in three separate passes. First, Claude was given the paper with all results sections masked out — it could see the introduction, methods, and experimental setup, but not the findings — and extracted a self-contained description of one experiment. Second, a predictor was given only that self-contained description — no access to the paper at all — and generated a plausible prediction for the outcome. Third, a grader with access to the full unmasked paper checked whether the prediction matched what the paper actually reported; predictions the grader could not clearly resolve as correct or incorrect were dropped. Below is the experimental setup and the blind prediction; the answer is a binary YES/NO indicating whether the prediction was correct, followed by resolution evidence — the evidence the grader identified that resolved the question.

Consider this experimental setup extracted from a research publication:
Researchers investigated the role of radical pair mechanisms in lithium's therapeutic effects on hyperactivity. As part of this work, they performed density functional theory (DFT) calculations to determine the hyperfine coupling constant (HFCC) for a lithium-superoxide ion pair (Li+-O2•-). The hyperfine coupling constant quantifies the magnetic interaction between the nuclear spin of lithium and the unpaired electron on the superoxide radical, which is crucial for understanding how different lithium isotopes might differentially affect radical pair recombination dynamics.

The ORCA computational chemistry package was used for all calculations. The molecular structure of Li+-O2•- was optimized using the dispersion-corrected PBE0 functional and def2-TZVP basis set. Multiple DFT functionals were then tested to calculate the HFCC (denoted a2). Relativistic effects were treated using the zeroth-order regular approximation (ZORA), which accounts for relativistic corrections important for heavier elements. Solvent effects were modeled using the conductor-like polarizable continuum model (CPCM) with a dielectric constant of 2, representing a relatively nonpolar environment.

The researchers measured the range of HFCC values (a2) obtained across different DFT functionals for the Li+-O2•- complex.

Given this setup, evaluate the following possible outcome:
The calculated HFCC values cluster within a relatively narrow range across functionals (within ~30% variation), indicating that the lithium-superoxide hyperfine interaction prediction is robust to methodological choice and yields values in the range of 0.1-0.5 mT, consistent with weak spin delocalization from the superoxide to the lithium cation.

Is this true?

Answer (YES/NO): YES